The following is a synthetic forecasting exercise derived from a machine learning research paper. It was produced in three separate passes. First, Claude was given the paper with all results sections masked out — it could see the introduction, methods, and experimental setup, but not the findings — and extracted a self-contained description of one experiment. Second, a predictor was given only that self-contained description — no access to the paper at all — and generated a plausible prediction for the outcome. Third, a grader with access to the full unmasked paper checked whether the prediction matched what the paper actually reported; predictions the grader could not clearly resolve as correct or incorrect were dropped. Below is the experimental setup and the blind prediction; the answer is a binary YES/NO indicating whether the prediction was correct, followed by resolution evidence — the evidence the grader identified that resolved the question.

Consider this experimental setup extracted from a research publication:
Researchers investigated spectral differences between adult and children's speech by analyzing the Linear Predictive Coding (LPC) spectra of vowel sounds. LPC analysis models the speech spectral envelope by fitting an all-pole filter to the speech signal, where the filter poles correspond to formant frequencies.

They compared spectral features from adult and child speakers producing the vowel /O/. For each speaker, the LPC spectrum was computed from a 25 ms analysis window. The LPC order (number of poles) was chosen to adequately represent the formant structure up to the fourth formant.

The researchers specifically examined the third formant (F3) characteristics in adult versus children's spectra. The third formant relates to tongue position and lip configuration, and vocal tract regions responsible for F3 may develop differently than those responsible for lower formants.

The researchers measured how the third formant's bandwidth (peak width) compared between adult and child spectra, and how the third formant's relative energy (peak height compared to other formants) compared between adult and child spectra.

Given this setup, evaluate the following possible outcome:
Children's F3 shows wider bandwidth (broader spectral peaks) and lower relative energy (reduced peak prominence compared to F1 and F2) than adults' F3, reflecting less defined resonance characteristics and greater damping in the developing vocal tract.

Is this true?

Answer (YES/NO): NO